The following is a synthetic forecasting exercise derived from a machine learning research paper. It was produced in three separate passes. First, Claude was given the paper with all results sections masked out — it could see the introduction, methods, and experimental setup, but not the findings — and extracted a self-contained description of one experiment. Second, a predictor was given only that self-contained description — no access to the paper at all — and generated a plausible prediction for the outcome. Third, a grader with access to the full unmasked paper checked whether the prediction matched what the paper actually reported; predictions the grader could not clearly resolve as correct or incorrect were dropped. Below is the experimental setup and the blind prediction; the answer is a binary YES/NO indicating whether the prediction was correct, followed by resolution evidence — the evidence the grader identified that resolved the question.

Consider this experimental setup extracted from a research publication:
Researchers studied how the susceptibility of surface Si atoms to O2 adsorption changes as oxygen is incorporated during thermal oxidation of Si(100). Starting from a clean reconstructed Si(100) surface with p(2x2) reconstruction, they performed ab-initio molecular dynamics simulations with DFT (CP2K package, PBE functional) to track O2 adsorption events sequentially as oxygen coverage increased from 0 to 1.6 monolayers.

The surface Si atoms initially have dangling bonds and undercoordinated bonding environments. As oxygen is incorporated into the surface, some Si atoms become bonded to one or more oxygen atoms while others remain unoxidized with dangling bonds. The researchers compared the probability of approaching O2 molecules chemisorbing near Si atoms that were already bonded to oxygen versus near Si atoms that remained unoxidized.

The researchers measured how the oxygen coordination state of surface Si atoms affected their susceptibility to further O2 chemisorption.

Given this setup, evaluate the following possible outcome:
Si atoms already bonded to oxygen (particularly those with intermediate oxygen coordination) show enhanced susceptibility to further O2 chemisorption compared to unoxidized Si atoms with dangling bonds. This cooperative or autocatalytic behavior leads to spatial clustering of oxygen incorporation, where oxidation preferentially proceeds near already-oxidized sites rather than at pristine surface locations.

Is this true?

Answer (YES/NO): NO